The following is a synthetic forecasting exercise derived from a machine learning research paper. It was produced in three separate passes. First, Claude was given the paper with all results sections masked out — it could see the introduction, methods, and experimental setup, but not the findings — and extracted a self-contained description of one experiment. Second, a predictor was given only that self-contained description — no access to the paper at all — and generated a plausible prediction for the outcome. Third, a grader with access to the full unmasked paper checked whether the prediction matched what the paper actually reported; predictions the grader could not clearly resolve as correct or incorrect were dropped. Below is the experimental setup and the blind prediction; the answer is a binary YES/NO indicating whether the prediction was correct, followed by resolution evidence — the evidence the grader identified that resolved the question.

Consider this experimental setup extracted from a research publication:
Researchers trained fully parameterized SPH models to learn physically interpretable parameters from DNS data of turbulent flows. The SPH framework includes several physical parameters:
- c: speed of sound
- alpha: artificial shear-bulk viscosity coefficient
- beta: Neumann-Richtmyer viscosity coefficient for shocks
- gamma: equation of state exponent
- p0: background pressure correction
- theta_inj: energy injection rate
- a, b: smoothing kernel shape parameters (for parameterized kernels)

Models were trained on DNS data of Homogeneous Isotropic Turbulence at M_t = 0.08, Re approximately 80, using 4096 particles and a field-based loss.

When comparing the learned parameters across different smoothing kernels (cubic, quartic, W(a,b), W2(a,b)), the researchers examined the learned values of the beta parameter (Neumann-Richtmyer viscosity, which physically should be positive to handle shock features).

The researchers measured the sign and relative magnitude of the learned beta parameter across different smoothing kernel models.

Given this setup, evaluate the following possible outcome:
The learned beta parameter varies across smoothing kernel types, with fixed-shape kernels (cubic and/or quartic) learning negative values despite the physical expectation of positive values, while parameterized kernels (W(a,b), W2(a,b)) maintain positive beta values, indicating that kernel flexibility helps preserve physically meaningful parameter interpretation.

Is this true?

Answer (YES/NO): YES